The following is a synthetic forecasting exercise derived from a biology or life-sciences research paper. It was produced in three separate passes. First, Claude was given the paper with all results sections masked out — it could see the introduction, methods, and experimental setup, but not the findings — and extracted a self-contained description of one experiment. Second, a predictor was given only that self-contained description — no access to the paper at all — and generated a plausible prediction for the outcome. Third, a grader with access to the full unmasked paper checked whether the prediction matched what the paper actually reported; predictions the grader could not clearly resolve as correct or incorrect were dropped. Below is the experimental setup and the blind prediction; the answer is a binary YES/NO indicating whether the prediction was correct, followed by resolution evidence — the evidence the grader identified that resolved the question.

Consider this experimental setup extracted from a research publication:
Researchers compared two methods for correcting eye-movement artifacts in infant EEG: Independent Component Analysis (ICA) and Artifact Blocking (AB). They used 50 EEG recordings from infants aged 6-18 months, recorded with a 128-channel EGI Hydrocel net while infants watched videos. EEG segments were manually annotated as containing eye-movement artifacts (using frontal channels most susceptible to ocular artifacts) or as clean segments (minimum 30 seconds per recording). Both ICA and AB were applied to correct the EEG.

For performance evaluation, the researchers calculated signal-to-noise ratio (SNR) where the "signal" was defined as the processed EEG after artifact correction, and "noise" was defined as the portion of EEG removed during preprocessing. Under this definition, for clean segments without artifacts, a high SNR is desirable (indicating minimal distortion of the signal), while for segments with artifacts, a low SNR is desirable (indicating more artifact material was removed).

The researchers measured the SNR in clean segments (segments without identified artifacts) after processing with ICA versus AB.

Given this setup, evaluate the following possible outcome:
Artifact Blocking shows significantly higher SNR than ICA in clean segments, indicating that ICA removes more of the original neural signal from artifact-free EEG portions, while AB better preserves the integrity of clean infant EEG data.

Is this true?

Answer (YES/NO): YES